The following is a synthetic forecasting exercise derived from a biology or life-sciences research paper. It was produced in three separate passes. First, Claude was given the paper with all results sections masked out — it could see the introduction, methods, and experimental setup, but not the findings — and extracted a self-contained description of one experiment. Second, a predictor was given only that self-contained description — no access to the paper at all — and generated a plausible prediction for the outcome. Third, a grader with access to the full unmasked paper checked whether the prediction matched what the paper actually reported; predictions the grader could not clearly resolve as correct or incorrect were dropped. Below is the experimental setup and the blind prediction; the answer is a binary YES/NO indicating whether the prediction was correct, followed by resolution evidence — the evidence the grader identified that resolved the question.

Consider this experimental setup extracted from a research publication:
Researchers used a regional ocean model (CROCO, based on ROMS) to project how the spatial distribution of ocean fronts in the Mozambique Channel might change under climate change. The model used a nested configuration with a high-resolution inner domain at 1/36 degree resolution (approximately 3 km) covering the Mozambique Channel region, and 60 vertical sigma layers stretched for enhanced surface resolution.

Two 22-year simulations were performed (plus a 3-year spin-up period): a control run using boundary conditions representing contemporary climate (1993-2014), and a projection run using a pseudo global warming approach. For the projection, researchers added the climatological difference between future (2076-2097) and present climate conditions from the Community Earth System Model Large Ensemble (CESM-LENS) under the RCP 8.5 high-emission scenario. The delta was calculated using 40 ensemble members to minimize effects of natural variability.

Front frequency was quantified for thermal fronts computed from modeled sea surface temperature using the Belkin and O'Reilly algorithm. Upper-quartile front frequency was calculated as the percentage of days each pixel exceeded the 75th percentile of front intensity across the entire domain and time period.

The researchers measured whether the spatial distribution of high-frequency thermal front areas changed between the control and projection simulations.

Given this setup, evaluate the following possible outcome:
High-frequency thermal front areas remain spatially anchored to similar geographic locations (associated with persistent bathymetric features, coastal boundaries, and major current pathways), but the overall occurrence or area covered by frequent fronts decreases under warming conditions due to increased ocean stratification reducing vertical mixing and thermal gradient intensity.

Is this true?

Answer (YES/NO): NO